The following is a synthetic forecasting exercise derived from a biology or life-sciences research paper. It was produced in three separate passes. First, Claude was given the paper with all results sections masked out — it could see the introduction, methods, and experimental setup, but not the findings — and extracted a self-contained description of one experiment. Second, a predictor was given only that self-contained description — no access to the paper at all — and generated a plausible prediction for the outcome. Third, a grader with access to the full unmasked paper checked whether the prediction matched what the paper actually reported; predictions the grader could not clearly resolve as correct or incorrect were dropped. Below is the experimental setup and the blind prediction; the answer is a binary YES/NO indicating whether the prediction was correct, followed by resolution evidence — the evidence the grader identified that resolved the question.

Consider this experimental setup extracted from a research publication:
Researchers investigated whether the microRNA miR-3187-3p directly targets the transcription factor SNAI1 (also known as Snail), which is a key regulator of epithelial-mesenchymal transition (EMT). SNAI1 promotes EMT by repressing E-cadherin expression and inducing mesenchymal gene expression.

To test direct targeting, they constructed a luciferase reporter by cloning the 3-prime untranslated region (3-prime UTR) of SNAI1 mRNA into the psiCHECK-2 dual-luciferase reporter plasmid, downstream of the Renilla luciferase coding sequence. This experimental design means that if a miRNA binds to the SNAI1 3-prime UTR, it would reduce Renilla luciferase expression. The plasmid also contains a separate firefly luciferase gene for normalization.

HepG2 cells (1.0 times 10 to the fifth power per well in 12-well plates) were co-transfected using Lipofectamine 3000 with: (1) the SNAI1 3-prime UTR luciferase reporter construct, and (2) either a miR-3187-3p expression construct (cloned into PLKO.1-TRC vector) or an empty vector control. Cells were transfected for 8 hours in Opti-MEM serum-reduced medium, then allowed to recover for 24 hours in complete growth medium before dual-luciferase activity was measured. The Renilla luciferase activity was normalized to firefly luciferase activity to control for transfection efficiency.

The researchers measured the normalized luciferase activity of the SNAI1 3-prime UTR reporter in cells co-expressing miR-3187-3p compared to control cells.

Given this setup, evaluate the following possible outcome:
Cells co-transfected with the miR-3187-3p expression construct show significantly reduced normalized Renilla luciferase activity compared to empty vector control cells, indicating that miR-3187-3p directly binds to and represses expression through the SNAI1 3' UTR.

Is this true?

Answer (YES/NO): YES